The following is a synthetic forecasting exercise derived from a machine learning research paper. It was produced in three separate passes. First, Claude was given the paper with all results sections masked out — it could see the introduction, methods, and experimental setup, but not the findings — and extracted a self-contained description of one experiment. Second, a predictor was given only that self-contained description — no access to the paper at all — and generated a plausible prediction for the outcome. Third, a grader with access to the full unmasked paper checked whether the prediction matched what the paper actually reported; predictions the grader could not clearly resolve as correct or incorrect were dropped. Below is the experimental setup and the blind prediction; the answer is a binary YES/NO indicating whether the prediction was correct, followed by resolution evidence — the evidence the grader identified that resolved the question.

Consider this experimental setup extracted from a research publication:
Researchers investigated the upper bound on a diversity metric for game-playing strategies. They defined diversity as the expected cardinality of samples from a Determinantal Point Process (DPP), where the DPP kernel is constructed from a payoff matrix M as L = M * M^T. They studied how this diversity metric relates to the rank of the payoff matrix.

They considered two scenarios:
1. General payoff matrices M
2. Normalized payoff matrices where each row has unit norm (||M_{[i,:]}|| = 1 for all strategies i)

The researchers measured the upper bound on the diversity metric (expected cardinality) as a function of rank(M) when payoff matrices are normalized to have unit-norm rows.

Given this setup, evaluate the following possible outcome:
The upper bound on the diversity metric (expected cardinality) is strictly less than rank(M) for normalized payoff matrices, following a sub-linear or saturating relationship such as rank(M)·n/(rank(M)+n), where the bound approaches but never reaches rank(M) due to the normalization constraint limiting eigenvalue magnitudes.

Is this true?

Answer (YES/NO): NO